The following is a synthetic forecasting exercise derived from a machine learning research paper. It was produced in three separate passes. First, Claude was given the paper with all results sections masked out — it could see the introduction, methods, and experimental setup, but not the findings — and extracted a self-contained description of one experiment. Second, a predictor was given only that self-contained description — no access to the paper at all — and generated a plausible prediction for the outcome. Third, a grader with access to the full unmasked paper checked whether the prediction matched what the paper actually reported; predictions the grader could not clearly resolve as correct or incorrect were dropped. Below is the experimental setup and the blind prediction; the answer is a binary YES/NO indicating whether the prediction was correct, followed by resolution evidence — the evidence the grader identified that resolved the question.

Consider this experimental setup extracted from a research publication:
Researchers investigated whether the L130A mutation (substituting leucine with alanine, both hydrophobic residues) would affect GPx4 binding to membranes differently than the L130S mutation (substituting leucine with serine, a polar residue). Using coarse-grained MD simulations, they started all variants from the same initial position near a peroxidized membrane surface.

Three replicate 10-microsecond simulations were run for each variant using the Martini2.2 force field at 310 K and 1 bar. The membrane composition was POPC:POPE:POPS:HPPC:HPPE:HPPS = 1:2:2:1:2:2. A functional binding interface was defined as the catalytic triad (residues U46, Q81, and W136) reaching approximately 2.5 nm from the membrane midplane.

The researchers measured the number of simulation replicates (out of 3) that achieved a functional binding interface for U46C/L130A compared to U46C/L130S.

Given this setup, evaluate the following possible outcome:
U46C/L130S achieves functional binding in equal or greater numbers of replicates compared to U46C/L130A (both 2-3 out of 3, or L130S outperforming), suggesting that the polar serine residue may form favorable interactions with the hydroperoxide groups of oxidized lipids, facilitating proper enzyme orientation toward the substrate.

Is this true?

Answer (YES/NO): NO